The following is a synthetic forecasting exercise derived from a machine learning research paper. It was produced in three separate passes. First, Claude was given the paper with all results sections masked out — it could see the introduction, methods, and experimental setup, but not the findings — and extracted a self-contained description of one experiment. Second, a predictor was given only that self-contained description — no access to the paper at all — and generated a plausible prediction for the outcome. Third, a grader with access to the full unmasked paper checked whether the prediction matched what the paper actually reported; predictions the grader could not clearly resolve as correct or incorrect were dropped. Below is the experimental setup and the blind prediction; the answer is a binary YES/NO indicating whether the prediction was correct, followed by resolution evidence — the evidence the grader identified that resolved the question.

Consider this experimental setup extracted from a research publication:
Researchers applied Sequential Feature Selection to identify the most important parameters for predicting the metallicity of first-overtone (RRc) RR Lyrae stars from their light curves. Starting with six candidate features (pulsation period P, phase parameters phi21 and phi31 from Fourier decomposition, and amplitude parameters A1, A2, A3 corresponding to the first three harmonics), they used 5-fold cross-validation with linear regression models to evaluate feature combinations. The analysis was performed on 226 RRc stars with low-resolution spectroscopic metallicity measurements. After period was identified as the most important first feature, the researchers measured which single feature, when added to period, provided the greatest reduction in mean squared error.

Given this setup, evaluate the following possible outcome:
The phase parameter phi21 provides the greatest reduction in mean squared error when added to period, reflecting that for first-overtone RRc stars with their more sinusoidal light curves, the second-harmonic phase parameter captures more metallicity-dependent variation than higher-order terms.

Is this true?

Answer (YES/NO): NO